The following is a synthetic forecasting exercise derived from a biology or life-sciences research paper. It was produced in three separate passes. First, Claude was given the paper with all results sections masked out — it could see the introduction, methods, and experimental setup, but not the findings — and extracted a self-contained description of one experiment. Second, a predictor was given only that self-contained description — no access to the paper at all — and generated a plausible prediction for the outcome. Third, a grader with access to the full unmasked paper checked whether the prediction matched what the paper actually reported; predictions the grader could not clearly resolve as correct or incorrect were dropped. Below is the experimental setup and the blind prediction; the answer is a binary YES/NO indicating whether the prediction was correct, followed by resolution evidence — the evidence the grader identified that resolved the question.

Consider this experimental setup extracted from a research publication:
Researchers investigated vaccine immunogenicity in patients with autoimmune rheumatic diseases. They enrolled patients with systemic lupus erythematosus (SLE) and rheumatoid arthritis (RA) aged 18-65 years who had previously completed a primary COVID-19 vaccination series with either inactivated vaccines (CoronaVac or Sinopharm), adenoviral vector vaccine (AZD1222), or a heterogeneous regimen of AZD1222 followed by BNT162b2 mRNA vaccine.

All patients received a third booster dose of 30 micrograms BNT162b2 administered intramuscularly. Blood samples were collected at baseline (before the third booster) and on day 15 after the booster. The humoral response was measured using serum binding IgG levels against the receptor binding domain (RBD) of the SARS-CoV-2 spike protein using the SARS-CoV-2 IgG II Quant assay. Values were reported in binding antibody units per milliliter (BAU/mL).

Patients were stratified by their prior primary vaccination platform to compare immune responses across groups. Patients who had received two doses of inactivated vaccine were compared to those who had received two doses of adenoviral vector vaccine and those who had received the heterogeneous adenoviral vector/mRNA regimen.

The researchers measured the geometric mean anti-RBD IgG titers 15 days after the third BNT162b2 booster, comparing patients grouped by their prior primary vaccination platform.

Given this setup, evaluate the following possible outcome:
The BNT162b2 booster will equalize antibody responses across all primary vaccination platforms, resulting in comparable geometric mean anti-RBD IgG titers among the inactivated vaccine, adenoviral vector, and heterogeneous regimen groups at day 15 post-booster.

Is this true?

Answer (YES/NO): NO